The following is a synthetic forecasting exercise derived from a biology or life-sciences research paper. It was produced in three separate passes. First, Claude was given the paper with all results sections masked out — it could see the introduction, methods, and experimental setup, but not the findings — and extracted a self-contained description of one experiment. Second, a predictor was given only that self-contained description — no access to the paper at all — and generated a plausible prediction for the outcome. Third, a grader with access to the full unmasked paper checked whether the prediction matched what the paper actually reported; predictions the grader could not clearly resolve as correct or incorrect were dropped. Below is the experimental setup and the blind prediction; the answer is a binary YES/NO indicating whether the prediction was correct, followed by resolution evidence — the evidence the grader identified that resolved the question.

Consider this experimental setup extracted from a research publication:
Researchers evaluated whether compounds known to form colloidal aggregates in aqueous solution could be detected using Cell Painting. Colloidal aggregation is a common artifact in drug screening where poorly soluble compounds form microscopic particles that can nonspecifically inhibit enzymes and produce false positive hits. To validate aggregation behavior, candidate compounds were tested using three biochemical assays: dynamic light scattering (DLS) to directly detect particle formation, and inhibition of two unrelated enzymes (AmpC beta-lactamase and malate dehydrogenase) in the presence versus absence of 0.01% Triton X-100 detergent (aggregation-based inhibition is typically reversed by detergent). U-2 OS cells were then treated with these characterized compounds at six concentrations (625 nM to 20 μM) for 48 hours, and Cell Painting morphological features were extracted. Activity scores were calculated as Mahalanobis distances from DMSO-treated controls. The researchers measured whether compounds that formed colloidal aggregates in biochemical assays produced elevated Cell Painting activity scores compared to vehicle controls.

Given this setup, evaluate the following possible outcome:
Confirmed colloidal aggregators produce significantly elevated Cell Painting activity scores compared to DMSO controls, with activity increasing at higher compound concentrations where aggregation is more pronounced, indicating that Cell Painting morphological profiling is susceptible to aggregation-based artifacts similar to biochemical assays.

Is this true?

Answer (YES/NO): YES